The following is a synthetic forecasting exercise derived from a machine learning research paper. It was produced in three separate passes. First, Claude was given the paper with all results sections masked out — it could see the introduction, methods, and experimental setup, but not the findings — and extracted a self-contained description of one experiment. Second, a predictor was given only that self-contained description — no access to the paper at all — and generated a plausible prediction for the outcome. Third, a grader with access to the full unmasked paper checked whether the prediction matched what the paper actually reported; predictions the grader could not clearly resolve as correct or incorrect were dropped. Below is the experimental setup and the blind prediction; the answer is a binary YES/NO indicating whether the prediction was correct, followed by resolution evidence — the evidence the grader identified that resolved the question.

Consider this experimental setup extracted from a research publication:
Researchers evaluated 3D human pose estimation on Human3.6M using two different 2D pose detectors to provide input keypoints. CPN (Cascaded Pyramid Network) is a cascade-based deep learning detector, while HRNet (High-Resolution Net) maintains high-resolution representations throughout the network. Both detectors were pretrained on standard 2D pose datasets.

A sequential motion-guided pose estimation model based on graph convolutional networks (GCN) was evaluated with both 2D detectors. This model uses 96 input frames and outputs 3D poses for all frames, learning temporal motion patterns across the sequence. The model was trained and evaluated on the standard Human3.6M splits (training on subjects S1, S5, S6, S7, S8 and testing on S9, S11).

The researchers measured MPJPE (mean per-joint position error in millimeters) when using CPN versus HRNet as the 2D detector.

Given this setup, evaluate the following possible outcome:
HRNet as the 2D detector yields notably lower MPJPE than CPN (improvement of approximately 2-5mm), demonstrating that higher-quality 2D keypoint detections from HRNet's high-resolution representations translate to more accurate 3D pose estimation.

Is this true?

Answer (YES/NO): NO